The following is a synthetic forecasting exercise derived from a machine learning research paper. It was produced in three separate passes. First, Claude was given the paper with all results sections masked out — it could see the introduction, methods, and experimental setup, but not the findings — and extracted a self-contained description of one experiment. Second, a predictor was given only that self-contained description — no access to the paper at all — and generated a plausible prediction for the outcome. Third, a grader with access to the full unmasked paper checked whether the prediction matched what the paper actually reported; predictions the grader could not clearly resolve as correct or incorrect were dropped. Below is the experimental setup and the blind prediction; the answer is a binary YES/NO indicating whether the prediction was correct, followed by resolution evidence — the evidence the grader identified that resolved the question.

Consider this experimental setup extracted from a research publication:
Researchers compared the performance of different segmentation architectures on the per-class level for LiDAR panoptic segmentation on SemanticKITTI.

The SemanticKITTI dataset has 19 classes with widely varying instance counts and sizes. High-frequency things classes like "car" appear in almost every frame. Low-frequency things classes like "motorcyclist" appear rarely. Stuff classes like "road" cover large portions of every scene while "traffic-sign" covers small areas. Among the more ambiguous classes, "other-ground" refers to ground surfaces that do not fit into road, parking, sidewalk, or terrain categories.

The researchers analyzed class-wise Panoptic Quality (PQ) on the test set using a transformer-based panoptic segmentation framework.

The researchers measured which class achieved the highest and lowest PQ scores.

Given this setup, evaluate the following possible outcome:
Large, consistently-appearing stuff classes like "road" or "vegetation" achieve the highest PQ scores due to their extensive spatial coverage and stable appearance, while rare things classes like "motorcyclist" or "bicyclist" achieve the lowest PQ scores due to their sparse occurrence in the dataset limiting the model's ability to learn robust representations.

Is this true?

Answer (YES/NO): NO